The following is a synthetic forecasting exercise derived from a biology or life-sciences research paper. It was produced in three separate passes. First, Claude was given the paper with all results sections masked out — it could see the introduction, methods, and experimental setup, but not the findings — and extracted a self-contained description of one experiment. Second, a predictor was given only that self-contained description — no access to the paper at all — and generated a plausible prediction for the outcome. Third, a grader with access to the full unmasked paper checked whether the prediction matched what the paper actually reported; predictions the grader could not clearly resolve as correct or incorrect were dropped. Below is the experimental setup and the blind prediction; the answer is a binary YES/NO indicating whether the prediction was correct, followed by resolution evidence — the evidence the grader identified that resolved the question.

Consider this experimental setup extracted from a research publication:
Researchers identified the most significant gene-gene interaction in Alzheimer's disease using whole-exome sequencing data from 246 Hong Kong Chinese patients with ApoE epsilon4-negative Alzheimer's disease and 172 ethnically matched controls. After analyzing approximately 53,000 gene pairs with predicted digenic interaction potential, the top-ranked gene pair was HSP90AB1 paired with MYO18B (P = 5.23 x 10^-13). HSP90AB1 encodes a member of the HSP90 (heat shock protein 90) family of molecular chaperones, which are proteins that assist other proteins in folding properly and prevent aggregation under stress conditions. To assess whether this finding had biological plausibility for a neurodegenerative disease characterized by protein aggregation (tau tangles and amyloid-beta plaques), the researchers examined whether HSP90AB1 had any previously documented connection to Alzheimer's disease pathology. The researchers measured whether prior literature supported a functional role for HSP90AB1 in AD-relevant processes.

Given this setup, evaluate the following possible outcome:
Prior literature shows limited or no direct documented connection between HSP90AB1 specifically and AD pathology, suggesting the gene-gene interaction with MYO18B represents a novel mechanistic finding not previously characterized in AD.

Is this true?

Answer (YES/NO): NO